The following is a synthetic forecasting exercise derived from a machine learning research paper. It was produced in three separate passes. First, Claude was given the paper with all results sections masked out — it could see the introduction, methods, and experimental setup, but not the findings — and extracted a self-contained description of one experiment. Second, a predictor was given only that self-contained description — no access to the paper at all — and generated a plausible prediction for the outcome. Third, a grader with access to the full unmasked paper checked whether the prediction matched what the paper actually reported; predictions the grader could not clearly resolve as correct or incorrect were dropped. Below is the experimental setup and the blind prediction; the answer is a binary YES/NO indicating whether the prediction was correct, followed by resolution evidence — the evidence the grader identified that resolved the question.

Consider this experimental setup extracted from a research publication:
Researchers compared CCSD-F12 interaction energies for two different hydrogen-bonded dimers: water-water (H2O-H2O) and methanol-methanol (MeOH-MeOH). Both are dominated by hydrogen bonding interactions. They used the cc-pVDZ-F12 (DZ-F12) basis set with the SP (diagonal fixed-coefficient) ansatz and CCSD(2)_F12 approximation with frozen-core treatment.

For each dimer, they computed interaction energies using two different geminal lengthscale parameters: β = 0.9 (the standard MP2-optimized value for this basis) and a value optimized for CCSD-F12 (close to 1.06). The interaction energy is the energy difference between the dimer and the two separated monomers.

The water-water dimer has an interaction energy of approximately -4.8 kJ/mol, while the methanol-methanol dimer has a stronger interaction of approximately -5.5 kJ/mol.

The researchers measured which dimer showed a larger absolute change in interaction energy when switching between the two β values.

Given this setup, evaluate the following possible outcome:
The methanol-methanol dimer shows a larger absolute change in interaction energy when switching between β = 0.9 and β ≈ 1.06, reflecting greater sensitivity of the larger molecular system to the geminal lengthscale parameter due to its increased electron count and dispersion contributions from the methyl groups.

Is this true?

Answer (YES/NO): YES